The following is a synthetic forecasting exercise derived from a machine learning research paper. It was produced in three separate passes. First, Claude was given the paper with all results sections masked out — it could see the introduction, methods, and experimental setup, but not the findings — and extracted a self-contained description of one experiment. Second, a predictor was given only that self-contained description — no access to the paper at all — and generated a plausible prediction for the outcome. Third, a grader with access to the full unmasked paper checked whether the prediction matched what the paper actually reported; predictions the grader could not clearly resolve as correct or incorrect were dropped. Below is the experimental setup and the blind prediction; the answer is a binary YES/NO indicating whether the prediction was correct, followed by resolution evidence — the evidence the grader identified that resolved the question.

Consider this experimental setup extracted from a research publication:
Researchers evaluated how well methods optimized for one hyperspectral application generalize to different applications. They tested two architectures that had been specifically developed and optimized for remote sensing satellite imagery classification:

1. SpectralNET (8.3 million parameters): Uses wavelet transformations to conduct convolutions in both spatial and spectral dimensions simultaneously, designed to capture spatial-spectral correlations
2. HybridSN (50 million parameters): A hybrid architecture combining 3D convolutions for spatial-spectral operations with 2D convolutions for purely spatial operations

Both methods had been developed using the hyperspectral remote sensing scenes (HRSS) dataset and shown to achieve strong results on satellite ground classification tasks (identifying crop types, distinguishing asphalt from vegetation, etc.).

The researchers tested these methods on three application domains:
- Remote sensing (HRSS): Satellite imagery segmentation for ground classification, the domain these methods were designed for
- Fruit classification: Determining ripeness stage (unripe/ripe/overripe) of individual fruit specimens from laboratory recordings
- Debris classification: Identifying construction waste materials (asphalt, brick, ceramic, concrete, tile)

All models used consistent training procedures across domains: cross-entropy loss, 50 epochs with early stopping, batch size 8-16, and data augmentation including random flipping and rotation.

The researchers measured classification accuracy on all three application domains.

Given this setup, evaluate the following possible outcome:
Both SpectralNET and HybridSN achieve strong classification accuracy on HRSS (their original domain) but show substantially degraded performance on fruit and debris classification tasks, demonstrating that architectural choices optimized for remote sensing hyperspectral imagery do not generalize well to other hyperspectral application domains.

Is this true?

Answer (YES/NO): YES